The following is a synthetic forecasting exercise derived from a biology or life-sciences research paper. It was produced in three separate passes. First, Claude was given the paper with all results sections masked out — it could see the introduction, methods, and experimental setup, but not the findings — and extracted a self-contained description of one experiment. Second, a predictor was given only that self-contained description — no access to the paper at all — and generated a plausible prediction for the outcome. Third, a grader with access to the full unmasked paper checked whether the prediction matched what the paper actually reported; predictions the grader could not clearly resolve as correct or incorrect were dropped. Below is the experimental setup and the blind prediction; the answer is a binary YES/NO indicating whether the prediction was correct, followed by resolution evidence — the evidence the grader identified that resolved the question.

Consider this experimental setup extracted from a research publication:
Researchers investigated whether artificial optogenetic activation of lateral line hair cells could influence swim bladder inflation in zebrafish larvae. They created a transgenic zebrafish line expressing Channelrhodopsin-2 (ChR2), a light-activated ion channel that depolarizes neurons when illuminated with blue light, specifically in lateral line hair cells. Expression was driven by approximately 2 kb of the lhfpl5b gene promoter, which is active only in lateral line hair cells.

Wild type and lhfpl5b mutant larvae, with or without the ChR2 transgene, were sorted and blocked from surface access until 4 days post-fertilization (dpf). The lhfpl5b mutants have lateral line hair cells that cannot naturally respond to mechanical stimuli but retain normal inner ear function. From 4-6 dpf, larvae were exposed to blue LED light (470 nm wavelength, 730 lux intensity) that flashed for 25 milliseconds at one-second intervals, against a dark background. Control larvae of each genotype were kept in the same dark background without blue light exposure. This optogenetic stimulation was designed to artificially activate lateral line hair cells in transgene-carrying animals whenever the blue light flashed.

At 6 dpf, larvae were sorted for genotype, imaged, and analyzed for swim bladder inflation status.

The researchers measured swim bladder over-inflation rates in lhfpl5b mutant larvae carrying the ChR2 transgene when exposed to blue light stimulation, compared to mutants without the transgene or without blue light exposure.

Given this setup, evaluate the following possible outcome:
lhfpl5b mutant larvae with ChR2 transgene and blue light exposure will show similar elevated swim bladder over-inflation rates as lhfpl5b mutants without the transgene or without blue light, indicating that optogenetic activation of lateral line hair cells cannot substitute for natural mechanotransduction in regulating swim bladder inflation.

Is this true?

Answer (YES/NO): NO